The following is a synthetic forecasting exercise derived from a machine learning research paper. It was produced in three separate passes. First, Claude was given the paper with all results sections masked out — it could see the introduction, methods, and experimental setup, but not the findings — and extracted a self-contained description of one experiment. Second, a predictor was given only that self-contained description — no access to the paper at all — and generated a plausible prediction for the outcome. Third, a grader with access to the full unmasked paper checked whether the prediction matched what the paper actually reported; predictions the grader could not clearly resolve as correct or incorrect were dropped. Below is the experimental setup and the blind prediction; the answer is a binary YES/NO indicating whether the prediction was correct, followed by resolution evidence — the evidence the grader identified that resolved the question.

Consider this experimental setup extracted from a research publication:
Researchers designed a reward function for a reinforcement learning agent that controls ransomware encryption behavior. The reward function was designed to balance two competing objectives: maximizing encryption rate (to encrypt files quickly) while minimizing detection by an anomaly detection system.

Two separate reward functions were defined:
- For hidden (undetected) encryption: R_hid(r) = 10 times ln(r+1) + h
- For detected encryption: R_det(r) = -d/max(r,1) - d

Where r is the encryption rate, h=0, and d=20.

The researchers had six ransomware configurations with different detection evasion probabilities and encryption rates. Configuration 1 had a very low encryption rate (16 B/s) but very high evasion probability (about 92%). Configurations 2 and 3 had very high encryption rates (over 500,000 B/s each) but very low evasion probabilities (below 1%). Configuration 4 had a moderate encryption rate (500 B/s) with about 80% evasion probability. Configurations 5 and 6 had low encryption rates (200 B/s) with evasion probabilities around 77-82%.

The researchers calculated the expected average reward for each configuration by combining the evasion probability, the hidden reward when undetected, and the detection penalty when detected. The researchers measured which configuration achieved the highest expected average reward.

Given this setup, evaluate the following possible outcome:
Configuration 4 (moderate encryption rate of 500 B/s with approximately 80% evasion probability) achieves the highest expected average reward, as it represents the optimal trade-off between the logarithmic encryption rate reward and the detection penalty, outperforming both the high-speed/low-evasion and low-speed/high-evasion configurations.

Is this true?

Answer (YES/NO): YES